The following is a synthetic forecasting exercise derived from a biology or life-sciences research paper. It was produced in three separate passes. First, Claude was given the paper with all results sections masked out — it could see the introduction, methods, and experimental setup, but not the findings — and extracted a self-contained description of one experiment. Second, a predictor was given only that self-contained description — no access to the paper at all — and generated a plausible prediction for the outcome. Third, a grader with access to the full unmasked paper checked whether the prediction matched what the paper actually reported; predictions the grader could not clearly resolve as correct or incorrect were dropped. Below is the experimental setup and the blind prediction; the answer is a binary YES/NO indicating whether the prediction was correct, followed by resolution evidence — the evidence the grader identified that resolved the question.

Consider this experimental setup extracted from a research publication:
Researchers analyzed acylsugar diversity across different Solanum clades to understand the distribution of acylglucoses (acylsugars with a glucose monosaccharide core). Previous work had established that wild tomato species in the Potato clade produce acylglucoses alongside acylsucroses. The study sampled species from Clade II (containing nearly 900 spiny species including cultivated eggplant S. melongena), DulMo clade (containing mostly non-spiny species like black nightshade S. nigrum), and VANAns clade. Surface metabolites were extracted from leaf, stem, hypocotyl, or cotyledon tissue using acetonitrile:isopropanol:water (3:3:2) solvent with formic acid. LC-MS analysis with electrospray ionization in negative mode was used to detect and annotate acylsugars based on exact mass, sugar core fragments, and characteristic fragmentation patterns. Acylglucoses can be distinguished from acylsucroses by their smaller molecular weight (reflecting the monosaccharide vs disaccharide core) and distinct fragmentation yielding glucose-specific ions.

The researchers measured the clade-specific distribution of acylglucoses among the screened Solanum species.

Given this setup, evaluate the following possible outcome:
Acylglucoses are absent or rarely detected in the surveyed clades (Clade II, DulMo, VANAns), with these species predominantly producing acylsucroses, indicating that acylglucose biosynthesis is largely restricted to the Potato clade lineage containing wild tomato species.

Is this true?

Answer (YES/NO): NO